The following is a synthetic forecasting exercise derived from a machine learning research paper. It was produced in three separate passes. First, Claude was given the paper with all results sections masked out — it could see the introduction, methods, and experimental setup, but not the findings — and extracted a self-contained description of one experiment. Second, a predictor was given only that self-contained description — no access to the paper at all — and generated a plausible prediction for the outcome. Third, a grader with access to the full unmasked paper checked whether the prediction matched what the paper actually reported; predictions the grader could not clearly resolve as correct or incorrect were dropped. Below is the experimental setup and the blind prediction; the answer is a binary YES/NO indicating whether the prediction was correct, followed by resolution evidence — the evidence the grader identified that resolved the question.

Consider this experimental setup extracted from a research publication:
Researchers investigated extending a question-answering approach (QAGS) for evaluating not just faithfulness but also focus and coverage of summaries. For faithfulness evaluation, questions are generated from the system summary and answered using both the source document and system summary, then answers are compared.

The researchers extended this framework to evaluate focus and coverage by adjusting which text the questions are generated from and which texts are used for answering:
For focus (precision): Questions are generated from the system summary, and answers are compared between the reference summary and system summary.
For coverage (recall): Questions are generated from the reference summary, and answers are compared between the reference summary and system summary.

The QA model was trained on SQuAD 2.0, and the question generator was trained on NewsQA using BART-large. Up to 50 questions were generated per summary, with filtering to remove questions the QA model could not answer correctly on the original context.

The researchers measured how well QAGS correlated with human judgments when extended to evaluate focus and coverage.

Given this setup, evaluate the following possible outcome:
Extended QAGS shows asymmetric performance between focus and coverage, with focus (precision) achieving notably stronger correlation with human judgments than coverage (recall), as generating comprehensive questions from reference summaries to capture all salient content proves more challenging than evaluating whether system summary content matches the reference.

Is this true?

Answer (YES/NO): NO